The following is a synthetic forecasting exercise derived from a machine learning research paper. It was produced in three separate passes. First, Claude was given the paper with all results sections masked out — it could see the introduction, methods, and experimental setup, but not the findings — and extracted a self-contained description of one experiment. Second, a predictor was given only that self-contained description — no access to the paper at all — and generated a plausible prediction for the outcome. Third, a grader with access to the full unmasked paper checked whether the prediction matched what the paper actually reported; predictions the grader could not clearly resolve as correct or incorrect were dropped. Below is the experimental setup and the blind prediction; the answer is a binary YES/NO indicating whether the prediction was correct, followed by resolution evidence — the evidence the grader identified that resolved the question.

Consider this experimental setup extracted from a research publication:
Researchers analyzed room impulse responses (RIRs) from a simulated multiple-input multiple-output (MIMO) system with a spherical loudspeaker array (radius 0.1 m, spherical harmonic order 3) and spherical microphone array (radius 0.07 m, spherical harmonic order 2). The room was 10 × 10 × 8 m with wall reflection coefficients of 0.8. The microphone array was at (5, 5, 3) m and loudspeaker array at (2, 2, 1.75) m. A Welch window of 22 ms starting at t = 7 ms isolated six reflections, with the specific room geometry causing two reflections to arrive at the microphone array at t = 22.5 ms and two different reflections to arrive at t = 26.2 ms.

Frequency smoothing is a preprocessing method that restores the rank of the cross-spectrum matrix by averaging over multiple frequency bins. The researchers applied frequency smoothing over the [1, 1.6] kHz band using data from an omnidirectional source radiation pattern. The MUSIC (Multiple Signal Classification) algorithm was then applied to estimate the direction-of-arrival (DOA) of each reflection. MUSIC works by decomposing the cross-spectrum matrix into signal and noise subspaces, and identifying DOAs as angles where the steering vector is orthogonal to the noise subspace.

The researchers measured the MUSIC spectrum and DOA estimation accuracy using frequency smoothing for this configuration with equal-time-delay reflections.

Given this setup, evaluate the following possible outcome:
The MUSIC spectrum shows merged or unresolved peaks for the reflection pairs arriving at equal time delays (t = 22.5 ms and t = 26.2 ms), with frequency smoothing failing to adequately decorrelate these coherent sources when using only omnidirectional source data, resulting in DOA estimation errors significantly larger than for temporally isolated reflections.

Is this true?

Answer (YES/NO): YES